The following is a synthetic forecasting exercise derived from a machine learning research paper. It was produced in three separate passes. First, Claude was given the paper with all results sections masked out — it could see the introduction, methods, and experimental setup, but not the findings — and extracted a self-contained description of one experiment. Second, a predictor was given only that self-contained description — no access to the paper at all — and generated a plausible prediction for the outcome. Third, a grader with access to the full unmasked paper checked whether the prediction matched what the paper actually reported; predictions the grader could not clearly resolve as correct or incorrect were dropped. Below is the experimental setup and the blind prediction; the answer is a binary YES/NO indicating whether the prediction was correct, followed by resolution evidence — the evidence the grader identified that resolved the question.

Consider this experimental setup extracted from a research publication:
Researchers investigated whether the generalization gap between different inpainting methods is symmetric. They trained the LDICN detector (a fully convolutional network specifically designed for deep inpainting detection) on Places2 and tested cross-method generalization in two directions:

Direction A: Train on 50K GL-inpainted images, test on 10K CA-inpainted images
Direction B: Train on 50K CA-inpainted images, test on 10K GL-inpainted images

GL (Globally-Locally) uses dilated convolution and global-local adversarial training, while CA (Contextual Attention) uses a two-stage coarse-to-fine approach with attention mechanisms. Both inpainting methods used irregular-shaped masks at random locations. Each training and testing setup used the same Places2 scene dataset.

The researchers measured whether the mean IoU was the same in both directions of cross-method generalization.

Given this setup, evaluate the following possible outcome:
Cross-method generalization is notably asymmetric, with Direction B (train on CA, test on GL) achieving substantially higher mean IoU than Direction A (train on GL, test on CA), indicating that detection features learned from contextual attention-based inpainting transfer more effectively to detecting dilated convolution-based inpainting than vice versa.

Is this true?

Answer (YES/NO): NO